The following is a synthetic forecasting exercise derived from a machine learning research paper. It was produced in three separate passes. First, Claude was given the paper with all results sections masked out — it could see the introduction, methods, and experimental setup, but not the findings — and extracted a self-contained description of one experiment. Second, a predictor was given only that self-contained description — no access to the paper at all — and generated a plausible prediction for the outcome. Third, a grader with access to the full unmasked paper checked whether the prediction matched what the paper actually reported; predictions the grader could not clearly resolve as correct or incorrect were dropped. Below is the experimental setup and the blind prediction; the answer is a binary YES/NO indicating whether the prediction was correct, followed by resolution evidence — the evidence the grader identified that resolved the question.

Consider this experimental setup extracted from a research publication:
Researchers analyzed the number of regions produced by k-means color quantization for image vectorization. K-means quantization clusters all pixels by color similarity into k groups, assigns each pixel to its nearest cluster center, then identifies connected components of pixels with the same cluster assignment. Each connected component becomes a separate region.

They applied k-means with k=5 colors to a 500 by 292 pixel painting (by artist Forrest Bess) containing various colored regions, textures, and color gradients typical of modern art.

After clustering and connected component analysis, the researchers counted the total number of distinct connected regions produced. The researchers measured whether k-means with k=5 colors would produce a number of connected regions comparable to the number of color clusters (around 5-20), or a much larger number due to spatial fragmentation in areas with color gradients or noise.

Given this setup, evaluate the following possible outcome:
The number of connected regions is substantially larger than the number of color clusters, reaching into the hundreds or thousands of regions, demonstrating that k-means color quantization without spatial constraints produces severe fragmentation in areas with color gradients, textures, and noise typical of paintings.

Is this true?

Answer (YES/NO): YES